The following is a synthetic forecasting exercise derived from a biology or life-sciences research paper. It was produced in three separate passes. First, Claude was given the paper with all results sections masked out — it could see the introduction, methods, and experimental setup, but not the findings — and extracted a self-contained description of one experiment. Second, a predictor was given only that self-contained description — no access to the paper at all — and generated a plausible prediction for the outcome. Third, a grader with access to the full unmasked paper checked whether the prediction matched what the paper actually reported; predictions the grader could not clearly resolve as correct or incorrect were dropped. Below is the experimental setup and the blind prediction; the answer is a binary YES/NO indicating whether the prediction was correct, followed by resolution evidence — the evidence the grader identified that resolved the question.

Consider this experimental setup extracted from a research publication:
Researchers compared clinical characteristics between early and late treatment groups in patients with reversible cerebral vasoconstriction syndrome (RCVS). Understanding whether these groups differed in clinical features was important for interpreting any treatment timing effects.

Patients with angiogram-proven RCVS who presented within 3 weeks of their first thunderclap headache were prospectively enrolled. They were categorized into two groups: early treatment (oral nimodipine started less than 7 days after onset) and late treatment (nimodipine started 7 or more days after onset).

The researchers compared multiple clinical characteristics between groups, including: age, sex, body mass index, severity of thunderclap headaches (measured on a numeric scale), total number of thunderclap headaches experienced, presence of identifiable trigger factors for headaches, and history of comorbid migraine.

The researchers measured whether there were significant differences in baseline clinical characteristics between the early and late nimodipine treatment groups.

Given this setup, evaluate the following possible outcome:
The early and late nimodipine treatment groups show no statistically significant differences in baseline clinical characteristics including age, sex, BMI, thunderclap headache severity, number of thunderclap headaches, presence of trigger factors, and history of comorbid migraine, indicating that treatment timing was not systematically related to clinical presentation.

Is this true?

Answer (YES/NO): YES